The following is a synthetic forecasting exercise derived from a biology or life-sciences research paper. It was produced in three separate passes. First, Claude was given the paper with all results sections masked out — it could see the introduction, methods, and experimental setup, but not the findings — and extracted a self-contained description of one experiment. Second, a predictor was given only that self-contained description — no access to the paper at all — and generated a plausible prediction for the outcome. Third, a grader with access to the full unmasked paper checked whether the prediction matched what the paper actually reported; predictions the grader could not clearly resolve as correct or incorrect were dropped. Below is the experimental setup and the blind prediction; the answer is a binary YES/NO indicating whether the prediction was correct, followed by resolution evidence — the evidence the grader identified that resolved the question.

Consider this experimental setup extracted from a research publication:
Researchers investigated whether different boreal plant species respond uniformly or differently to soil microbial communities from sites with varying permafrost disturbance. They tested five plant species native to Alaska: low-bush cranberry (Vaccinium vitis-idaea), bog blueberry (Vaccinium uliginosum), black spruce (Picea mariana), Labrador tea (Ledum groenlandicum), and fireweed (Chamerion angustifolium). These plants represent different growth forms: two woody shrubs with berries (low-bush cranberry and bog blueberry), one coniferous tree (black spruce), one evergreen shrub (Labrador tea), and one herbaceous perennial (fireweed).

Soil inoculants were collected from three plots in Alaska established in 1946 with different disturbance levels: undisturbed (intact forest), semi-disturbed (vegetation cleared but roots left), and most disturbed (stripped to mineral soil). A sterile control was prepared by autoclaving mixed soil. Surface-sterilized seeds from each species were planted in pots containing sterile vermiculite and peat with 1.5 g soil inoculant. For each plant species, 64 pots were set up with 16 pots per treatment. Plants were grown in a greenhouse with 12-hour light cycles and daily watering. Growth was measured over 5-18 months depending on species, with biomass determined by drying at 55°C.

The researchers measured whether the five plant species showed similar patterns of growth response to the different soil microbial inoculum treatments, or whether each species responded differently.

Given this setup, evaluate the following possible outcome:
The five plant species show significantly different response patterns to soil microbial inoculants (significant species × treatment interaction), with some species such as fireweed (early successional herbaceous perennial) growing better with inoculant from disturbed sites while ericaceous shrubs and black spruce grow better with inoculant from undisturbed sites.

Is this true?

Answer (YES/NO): NO